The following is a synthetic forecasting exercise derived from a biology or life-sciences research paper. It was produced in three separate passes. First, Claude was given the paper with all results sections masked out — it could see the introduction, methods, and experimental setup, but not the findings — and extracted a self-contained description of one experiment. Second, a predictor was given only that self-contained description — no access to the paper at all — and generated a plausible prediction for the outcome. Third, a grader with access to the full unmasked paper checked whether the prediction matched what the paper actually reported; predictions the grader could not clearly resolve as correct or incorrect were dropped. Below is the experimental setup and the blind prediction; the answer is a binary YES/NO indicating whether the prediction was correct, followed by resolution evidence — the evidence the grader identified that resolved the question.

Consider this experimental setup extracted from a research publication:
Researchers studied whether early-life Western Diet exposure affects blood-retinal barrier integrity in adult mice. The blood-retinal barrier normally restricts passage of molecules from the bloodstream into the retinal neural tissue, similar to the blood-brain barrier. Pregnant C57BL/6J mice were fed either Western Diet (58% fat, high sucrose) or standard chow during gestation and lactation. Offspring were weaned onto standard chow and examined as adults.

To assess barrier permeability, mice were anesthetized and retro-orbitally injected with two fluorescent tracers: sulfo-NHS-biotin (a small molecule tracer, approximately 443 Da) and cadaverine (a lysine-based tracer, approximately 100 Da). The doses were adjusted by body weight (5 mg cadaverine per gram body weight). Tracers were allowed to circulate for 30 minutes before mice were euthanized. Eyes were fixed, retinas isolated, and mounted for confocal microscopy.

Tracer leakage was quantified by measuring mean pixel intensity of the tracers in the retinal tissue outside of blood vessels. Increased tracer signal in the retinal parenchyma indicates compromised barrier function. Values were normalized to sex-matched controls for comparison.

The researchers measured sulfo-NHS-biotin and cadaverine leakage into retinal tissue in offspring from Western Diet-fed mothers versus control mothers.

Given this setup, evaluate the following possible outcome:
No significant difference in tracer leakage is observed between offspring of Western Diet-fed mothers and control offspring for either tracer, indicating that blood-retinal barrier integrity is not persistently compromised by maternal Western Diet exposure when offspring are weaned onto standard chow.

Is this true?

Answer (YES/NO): NO